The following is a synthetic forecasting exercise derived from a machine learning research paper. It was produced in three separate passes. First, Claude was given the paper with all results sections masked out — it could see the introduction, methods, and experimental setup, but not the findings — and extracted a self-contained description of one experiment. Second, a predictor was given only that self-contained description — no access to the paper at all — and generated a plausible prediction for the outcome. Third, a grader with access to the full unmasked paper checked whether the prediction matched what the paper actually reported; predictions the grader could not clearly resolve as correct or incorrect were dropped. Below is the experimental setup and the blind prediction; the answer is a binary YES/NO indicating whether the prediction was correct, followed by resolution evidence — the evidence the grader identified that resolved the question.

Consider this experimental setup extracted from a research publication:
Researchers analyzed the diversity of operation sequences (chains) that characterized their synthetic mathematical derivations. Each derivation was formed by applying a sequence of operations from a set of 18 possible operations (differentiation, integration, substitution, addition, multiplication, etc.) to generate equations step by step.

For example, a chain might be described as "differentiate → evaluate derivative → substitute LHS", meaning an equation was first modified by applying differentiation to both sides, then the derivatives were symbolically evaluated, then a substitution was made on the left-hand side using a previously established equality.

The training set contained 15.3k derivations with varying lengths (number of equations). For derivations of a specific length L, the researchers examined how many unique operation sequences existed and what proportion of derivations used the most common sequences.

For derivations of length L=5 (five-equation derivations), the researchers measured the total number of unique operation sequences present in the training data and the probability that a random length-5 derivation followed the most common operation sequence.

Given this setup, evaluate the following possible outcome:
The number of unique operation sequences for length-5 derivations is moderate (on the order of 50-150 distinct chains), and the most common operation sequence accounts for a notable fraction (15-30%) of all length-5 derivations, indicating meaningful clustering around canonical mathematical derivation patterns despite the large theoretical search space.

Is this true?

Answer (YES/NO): NO